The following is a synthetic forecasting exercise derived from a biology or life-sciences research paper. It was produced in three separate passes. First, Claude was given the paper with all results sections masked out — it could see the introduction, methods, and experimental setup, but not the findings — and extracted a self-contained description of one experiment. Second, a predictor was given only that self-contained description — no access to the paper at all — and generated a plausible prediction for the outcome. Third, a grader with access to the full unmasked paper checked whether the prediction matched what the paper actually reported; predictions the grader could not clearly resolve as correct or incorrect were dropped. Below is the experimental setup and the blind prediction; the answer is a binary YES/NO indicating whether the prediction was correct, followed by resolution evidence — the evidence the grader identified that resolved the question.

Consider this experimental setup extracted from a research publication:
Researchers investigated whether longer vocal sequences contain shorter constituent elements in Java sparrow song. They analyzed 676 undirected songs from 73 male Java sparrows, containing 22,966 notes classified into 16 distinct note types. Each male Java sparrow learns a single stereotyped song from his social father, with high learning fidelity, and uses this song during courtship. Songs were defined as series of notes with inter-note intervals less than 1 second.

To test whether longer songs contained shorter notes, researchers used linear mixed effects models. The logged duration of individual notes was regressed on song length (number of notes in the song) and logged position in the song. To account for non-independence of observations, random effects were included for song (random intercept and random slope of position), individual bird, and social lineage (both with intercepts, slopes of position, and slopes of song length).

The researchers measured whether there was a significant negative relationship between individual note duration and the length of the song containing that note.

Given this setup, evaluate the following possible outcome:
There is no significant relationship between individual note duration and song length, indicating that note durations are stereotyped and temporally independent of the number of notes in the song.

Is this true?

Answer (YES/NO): NO